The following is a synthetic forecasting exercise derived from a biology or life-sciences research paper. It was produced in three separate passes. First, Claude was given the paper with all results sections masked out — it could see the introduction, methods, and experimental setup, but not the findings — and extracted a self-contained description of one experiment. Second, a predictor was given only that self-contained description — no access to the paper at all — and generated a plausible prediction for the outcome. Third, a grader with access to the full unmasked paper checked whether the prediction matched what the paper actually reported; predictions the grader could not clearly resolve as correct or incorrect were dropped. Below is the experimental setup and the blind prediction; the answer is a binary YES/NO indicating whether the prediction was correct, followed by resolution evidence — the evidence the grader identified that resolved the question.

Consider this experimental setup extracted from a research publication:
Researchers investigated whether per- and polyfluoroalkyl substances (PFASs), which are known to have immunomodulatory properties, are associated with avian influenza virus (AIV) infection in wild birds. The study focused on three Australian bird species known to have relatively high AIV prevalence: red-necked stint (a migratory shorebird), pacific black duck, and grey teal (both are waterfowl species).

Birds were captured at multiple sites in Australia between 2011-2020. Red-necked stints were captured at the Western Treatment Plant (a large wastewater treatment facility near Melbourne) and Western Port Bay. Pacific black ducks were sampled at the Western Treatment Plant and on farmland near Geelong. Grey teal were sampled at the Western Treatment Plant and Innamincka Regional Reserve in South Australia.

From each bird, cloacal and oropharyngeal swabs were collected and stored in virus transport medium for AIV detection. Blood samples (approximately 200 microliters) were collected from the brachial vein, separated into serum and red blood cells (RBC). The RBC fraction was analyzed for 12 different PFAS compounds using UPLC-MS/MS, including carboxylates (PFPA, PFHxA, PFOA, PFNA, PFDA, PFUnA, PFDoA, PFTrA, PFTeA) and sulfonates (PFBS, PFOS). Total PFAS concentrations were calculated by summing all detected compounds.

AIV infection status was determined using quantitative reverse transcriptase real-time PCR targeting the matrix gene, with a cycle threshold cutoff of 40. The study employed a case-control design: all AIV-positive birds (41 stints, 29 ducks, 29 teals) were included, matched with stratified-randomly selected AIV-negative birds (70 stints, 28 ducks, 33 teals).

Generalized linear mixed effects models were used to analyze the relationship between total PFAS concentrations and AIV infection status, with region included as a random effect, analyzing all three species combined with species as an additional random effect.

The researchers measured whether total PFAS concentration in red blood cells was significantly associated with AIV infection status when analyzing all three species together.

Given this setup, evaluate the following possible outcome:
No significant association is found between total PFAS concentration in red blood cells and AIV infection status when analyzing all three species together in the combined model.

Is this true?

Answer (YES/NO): NO